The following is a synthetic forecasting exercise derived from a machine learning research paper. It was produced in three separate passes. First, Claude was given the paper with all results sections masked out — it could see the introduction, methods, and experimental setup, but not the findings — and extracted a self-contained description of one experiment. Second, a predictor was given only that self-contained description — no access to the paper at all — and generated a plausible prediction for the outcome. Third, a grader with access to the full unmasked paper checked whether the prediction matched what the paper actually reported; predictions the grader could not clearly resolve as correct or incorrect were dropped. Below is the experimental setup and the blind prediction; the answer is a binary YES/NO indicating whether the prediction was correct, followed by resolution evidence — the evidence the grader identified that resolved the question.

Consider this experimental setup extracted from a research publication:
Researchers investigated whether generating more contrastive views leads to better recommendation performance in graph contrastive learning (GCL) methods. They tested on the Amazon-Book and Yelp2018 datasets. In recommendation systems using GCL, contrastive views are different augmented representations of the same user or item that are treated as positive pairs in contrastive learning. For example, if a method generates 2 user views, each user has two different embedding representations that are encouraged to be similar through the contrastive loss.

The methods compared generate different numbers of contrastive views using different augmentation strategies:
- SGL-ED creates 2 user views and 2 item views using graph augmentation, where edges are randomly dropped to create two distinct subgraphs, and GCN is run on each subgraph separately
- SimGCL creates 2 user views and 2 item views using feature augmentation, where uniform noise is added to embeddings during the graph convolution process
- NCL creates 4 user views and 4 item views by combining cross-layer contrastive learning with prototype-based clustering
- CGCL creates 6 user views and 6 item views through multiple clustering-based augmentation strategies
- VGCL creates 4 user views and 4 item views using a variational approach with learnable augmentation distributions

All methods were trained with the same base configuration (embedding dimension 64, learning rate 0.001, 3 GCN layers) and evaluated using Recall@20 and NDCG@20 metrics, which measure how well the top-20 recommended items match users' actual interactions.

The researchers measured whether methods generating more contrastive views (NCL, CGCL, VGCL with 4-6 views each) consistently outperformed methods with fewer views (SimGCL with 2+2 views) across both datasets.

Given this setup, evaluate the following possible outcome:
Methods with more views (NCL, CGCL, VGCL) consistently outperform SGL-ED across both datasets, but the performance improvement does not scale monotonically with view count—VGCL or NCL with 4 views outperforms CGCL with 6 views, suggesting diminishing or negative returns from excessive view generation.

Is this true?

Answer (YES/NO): NO